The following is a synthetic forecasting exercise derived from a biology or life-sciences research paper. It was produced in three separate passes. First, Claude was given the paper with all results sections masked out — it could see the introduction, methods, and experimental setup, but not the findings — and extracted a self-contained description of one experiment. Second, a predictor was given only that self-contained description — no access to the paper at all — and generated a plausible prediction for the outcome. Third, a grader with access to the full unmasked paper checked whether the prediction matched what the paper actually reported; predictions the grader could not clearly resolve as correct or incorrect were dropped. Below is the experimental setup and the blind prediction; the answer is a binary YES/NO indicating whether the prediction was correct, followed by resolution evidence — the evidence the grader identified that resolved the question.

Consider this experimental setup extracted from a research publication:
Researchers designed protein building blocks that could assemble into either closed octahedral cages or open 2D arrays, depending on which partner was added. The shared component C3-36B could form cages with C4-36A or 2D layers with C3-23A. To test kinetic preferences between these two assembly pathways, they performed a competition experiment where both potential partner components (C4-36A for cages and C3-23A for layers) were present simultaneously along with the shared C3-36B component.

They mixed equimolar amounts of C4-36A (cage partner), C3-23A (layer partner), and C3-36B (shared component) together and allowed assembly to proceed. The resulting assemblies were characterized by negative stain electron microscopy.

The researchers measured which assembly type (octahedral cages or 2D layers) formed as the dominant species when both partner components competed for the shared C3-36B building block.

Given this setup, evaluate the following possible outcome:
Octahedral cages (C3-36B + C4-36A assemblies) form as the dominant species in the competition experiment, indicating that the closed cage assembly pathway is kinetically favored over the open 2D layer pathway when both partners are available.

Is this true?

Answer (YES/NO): YES